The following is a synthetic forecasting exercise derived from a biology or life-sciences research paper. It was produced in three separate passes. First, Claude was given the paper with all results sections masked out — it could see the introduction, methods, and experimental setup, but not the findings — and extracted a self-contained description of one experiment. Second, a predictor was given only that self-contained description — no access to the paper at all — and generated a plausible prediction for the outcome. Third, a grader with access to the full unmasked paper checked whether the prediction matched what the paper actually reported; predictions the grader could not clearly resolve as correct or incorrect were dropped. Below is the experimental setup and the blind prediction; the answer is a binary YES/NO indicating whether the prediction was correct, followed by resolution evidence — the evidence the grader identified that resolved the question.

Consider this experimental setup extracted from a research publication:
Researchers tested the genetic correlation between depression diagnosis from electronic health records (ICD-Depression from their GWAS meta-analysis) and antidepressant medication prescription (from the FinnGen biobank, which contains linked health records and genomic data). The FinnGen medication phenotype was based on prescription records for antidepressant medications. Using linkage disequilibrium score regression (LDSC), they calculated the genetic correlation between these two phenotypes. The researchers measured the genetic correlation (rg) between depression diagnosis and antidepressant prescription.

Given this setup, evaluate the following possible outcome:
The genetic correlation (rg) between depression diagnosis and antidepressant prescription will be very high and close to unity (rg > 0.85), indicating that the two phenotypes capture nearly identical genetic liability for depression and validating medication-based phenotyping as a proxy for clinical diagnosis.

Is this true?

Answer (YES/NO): YES